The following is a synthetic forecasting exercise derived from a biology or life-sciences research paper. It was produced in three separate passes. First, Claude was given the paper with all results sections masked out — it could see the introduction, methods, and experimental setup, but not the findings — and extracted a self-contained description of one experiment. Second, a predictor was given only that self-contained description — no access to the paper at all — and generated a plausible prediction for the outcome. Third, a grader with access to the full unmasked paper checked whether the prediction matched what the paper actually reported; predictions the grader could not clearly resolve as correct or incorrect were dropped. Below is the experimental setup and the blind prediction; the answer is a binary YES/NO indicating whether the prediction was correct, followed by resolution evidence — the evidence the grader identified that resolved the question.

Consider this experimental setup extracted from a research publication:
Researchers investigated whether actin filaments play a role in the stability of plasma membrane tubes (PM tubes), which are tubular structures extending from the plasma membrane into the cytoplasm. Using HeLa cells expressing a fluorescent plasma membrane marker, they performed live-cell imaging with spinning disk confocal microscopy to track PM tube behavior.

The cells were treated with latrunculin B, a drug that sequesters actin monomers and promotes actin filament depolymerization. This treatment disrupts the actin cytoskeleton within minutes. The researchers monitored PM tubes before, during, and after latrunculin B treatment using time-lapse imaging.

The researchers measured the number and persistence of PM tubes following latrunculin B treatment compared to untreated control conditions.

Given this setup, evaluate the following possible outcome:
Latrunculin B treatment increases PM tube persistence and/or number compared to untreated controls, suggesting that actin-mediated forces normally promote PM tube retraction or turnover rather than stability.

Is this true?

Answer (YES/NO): NO